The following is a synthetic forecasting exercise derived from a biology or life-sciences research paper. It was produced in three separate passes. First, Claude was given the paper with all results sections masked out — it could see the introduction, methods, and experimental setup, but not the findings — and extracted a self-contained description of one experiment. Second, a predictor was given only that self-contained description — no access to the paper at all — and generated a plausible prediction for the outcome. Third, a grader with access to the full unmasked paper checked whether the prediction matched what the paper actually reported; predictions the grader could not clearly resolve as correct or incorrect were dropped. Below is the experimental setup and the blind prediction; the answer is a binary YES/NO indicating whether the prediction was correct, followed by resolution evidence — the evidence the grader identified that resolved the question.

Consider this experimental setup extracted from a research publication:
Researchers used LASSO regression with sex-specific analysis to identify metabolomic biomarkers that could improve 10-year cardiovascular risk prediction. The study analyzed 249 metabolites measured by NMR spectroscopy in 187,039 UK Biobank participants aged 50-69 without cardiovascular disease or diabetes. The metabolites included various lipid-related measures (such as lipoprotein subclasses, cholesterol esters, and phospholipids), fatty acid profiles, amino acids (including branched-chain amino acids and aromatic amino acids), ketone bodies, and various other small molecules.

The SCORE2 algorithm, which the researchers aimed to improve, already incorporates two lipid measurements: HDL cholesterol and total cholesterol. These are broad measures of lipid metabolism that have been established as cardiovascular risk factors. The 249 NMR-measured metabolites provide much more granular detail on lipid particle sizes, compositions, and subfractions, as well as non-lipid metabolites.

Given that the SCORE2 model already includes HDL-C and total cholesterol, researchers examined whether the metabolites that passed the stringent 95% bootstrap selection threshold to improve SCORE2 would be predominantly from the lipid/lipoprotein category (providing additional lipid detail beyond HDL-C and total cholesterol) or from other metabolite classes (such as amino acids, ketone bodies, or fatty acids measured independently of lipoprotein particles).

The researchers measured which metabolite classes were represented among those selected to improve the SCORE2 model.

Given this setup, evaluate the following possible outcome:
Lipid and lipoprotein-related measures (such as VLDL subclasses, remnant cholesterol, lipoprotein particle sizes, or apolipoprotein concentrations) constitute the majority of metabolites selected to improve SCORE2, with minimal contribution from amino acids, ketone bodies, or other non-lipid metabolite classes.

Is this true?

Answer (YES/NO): NO